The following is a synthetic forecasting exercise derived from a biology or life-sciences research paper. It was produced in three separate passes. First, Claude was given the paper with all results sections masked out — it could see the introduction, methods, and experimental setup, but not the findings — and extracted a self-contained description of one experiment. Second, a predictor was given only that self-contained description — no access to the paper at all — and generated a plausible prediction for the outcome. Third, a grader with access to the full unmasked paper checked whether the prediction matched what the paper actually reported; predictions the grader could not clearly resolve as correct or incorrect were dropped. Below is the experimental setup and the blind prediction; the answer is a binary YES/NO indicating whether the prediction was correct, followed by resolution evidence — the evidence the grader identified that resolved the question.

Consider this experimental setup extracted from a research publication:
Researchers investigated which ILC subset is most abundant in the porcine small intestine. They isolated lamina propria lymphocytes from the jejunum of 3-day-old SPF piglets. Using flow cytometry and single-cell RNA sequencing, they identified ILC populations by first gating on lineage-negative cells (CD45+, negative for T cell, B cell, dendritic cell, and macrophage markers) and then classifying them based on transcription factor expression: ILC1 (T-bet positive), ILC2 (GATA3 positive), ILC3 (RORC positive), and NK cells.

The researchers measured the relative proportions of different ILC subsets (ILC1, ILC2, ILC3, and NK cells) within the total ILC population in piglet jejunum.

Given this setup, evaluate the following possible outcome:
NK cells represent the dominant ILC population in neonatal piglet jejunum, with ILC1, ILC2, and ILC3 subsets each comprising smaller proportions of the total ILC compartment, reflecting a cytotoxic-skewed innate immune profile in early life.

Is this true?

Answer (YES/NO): NO